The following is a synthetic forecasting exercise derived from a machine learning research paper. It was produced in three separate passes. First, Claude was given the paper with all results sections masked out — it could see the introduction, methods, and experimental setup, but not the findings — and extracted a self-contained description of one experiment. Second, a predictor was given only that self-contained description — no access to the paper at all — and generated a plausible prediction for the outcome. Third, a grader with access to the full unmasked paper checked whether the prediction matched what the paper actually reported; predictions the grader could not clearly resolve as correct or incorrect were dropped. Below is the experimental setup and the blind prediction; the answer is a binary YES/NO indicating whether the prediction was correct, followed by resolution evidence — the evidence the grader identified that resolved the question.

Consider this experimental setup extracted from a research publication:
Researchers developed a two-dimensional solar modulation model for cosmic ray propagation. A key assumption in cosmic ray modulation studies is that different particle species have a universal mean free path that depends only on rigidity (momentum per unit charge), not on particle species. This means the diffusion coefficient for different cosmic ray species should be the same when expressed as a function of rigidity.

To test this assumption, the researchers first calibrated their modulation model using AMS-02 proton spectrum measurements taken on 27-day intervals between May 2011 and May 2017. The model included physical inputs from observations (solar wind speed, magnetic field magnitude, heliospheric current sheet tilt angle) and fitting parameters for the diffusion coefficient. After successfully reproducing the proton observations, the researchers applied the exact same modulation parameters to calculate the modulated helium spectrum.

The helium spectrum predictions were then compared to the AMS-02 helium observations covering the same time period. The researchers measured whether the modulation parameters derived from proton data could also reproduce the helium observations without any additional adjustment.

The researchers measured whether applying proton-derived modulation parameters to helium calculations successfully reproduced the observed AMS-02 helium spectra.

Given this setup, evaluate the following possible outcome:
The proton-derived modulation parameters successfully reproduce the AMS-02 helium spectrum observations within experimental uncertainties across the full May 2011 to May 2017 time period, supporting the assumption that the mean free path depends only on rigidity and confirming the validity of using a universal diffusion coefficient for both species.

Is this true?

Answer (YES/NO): YES